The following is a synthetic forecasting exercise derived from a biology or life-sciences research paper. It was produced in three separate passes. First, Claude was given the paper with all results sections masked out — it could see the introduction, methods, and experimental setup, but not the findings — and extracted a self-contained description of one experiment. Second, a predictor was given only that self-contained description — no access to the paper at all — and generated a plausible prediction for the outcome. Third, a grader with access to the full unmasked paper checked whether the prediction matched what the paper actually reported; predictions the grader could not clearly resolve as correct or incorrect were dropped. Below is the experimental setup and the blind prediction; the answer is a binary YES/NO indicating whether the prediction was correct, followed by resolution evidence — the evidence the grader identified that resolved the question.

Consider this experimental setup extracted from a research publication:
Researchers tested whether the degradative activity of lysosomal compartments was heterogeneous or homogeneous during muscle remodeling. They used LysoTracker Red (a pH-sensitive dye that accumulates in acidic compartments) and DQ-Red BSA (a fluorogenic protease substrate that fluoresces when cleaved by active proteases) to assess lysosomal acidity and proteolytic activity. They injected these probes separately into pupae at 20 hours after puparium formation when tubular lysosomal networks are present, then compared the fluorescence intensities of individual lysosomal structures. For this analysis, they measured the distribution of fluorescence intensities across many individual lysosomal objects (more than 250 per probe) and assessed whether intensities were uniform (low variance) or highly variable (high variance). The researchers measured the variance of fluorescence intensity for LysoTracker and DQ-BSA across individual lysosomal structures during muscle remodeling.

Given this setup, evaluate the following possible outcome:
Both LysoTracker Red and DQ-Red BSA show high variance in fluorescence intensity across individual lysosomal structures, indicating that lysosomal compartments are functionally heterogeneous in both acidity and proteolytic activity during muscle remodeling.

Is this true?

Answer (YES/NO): NO